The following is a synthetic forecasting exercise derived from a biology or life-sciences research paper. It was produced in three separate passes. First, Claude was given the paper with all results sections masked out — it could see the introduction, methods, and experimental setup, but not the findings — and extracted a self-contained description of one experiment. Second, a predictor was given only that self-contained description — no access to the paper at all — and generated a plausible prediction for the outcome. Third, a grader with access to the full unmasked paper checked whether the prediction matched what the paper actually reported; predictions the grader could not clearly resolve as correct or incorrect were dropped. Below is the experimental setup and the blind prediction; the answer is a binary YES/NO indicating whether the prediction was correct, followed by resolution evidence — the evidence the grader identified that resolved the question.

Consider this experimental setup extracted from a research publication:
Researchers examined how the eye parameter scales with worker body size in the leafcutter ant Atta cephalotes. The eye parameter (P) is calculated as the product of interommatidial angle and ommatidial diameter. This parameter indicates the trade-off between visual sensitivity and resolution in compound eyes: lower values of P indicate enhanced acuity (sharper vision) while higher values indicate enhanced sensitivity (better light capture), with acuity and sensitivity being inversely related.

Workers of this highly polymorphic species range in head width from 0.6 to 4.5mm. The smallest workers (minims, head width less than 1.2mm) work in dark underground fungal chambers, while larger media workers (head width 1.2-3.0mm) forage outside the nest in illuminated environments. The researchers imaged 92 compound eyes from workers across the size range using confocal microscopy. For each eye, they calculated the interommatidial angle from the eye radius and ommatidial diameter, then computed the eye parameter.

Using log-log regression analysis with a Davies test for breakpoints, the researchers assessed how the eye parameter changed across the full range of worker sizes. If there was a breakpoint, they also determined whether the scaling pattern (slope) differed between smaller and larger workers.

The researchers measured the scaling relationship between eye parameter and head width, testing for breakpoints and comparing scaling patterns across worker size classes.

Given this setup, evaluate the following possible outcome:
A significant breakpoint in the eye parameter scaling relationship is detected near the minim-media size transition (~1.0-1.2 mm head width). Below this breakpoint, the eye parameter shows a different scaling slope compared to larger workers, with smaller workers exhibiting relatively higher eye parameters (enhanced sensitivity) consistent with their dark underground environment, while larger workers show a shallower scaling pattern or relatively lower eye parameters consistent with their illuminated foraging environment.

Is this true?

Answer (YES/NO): YES